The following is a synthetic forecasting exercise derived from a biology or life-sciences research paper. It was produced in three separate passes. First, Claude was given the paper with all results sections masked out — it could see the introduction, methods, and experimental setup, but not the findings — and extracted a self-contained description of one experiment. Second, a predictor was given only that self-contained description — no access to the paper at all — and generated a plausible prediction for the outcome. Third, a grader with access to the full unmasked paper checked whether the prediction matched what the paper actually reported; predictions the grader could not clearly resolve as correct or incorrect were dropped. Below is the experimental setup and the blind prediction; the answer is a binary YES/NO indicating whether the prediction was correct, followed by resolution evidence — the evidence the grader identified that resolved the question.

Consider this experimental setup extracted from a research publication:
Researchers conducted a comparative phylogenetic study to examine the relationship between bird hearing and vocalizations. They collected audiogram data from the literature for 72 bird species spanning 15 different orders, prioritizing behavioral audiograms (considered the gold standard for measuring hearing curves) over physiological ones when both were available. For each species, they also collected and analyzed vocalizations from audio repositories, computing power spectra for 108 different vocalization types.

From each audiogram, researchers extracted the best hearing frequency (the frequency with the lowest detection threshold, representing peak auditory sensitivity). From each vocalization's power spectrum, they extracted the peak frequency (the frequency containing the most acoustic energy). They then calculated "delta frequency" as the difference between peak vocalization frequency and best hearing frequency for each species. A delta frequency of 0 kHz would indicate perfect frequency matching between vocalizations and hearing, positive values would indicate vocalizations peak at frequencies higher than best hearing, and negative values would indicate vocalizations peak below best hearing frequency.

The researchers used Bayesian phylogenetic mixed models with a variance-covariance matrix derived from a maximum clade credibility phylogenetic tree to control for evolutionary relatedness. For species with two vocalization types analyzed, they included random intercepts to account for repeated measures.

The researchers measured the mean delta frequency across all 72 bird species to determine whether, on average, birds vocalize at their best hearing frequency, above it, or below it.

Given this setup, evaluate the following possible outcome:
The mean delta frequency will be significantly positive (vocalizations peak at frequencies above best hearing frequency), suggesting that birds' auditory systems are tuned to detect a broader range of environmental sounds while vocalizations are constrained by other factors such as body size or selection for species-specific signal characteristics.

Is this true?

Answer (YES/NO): NO